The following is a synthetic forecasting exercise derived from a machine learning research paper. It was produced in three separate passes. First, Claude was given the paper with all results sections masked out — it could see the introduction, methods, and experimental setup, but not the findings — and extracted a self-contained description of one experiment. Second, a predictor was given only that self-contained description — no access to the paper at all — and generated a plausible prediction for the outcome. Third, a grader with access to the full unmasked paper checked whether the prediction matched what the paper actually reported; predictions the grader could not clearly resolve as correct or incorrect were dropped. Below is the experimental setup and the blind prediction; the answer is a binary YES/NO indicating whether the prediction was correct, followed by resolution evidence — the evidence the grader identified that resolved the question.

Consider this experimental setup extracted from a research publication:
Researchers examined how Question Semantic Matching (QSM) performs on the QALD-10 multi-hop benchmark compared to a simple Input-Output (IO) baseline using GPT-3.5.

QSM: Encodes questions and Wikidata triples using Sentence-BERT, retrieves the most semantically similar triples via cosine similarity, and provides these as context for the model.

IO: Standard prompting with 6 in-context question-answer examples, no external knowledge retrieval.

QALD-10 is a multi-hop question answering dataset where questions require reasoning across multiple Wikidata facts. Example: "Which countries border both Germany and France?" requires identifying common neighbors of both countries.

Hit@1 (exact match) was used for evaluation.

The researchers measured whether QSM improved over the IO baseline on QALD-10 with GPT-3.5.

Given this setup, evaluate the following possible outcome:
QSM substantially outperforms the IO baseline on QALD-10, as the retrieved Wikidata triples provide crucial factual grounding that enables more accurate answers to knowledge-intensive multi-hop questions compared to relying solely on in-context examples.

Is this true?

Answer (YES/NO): NO